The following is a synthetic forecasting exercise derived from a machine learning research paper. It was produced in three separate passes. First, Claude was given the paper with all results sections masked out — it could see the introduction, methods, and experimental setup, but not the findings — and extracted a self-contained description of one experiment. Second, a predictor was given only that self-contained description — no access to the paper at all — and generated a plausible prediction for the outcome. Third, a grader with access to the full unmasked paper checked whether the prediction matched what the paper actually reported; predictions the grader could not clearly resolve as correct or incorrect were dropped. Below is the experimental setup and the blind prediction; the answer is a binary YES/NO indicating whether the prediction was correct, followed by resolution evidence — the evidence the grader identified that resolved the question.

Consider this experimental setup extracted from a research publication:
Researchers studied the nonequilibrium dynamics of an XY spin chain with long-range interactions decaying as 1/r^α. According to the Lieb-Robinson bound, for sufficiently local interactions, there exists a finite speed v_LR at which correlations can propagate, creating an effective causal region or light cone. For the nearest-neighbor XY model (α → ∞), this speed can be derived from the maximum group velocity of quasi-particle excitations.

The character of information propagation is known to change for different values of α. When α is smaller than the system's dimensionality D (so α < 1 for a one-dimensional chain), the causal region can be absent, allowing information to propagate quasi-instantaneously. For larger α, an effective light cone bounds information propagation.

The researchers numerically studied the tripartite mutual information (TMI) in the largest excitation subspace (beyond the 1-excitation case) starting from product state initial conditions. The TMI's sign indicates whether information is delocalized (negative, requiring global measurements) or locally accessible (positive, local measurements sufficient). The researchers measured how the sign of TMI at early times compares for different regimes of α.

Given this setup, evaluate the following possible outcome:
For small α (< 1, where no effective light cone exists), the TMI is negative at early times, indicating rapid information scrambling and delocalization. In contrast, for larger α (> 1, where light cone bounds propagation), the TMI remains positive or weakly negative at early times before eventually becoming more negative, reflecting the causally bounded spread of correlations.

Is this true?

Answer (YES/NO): NO